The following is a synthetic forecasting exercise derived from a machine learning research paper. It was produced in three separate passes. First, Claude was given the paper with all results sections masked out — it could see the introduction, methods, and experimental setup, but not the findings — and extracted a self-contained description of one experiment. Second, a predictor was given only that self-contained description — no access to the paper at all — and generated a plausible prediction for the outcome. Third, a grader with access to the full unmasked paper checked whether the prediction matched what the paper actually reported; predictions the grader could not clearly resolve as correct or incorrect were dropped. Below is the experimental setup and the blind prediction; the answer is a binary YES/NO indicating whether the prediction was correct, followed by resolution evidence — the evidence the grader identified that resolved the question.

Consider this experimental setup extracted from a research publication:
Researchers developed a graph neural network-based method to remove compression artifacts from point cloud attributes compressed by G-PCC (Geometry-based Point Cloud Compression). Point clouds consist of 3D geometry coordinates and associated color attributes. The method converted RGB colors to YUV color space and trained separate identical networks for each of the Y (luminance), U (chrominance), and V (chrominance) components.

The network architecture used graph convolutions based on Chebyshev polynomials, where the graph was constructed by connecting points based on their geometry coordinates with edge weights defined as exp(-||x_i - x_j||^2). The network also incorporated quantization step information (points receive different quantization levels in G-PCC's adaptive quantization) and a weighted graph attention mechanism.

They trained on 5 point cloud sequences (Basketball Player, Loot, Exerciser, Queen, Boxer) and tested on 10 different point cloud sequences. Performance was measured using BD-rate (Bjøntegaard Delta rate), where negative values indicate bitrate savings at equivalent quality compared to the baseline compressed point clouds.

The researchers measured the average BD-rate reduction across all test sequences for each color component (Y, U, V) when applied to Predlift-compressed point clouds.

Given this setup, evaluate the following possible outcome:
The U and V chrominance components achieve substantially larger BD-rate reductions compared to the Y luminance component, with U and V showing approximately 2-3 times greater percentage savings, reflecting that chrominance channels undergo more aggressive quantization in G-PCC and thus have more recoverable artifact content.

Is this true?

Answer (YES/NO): NO